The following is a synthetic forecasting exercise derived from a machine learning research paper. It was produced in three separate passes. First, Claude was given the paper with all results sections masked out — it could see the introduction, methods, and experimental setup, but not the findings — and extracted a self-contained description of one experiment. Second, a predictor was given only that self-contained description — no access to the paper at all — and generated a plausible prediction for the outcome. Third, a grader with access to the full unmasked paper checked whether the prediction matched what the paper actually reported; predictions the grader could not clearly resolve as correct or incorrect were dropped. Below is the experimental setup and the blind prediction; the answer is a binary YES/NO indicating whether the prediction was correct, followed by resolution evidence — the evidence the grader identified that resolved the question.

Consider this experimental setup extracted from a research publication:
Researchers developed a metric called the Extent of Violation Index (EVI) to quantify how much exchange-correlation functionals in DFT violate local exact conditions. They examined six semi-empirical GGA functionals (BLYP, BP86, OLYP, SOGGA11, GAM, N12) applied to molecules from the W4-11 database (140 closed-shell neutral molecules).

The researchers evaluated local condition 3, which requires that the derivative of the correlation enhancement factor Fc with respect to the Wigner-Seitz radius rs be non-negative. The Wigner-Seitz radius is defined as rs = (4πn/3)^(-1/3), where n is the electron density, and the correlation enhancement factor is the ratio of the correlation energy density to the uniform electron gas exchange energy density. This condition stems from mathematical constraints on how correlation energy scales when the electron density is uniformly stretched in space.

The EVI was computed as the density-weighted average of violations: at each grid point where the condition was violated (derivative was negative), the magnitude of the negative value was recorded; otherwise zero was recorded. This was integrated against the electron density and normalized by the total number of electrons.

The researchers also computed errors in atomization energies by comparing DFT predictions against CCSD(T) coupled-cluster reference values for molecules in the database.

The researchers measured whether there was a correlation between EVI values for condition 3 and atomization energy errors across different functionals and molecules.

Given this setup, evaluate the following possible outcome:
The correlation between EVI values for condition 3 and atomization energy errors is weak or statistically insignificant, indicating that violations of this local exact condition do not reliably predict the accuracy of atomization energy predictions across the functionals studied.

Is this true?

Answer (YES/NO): YES